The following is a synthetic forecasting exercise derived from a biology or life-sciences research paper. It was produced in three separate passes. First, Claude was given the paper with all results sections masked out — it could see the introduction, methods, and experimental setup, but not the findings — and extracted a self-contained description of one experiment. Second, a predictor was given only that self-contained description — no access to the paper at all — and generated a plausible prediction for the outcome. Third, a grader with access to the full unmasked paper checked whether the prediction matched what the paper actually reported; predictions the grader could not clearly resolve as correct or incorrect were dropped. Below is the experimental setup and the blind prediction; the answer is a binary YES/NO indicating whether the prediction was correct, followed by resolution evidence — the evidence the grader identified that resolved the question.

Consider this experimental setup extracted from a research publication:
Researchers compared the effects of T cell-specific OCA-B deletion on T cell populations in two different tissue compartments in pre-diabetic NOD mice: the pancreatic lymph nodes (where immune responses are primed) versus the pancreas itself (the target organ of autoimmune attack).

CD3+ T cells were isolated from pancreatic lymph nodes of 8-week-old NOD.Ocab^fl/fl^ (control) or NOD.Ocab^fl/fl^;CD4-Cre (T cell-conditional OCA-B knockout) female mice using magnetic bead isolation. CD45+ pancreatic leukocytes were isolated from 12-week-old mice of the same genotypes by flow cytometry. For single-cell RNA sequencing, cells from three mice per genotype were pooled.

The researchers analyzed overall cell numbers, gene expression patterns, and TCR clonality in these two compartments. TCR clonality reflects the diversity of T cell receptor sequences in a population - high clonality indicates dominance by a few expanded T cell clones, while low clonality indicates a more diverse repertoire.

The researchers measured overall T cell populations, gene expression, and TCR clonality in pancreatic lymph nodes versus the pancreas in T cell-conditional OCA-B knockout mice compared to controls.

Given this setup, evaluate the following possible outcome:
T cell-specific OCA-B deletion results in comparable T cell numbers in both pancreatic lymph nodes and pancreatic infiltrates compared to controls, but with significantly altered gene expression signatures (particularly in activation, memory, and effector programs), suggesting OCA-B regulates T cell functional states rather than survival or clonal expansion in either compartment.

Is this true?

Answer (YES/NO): NO